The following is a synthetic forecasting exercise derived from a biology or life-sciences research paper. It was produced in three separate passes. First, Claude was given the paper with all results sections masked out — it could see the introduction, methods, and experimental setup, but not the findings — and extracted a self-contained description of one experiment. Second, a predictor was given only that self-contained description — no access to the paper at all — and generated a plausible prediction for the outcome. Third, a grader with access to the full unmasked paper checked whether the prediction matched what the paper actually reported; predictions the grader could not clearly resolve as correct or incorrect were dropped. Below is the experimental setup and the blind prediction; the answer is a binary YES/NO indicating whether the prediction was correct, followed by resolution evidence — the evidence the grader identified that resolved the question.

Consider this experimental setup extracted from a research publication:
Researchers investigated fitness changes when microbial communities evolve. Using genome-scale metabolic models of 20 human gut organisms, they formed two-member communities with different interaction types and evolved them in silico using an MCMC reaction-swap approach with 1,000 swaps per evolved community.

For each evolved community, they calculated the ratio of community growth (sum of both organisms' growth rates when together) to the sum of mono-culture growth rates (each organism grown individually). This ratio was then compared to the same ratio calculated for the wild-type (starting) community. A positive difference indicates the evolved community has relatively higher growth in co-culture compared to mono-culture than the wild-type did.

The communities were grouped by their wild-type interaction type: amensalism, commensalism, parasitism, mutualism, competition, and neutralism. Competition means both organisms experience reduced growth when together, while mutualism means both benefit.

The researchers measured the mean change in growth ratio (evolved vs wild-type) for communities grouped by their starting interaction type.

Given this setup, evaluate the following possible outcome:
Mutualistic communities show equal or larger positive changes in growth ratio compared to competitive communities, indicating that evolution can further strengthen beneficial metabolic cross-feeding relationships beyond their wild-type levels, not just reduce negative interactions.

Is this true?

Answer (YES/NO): NO